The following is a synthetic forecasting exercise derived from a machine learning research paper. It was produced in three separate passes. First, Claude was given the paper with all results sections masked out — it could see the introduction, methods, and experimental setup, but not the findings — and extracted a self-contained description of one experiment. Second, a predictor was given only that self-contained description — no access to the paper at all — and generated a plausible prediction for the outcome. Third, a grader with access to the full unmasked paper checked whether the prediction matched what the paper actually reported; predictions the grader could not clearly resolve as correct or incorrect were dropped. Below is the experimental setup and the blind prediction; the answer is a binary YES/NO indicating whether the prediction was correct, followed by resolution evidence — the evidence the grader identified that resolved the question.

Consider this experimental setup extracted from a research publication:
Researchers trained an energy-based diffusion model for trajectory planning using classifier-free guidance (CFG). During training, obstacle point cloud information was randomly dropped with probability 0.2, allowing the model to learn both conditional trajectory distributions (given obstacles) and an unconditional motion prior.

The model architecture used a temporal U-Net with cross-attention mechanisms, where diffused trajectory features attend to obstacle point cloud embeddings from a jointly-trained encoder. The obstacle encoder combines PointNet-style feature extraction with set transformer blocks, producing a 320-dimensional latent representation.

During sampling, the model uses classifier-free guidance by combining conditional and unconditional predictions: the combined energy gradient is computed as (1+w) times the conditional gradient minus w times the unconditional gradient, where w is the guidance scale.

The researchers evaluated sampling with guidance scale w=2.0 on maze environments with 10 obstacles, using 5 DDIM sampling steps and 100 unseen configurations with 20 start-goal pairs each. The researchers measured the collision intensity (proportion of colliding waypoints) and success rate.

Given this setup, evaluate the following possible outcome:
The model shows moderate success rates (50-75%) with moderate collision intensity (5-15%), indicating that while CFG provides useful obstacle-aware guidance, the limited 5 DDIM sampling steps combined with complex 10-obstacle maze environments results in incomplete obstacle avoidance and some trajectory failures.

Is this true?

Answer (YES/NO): NO